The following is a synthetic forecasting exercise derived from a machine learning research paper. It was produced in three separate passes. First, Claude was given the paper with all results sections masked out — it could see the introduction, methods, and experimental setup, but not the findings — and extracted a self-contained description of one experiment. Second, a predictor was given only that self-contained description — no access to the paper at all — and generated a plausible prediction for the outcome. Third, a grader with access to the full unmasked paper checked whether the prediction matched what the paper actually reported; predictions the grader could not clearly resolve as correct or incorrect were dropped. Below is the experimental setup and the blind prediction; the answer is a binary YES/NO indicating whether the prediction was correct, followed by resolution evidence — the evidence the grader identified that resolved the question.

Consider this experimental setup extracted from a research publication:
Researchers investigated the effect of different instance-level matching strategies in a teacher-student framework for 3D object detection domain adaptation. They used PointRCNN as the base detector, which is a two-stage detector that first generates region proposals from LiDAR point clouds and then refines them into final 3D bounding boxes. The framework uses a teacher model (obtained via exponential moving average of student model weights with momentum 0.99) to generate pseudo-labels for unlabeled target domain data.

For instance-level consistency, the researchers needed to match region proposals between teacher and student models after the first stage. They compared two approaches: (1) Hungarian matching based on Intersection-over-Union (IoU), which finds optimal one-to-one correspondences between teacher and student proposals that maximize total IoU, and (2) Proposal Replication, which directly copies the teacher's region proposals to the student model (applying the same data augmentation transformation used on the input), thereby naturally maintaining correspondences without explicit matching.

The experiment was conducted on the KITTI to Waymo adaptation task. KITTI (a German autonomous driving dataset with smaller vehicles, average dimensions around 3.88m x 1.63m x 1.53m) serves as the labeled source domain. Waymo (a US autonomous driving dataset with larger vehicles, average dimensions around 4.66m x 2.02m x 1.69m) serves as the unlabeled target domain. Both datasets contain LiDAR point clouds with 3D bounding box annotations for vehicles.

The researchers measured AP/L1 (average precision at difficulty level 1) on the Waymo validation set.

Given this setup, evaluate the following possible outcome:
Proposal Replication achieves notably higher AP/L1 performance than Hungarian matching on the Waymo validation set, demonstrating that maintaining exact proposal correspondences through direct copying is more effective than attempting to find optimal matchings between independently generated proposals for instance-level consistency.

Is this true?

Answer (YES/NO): YES